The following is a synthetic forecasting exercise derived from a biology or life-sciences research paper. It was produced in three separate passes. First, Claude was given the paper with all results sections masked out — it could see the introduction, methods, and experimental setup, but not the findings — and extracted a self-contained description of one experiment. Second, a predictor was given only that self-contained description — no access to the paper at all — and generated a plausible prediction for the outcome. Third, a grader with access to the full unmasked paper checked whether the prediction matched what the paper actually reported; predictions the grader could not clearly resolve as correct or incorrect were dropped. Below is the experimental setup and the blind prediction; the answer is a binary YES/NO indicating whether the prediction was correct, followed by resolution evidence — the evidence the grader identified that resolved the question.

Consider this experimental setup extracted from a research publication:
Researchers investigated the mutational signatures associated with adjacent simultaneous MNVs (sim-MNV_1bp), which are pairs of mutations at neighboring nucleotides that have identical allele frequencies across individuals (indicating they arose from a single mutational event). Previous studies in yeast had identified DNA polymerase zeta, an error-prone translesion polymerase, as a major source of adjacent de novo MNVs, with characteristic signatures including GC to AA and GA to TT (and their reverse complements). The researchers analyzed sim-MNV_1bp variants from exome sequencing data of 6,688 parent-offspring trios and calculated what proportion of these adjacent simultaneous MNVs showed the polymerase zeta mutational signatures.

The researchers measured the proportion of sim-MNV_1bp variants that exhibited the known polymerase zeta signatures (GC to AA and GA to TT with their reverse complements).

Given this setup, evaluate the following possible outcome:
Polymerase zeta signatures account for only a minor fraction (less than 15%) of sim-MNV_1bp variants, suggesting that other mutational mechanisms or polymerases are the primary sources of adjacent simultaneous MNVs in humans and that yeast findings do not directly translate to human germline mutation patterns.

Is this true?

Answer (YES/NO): NO